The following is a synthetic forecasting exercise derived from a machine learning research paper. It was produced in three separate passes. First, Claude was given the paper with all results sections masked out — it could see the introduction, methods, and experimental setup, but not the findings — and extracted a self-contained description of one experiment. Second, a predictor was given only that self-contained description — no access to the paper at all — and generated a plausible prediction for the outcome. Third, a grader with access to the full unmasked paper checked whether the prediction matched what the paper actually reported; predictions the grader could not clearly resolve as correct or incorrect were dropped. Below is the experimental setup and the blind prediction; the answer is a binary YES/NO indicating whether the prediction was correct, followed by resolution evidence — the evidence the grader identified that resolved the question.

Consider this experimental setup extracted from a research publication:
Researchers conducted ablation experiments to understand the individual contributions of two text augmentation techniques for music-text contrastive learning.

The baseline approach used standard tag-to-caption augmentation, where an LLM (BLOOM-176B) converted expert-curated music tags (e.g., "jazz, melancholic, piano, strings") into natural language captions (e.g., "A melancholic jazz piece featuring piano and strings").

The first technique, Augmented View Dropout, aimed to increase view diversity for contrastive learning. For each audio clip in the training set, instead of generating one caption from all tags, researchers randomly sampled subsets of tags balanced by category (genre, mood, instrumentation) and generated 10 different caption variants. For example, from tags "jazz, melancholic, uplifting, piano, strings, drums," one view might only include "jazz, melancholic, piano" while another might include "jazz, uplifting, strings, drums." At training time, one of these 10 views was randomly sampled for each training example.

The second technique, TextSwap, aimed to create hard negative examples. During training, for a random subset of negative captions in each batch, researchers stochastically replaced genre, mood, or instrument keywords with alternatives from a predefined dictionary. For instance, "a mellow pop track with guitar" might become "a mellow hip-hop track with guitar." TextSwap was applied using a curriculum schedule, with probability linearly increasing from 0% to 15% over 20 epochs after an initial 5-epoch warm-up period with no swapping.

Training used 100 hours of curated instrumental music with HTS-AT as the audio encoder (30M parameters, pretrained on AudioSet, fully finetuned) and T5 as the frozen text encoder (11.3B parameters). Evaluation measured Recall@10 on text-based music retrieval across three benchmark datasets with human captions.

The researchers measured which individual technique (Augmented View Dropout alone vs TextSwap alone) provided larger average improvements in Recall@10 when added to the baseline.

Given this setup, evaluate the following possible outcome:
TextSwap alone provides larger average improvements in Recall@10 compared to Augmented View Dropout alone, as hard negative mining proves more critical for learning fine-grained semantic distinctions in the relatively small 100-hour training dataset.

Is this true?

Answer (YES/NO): NO